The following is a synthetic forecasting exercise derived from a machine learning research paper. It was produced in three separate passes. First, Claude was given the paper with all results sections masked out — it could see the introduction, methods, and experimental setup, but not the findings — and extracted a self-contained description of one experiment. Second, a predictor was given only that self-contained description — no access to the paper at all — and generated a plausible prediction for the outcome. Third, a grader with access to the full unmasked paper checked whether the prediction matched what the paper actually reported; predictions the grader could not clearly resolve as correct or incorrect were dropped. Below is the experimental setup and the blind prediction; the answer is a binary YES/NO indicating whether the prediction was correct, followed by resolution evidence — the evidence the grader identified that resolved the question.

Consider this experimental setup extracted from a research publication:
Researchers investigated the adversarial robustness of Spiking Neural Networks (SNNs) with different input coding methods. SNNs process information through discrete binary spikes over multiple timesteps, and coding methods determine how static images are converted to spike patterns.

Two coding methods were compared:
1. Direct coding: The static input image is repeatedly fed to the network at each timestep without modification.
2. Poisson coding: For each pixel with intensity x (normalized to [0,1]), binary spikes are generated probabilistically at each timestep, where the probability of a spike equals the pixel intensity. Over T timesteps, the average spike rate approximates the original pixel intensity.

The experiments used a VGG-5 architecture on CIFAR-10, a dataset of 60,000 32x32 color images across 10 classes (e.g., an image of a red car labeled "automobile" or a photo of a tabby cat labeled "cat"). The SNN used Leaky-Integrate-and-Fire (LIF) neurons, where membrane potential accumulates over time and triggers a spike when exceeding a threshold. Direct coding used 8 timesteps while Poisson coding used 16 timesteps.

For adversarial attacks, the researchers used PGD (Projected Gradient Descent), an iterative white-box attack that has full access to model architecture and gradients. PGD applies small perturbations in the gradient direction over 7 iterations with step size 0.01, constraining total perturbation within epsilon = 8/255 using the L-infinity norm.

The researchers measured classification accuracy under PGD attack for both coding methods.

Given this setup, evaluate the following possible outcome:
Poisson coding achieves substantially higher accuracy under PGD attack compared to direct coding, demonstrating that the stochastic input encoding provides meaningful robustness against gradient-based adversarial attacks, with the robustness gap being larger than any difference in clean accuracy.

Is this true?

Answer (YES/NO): YES